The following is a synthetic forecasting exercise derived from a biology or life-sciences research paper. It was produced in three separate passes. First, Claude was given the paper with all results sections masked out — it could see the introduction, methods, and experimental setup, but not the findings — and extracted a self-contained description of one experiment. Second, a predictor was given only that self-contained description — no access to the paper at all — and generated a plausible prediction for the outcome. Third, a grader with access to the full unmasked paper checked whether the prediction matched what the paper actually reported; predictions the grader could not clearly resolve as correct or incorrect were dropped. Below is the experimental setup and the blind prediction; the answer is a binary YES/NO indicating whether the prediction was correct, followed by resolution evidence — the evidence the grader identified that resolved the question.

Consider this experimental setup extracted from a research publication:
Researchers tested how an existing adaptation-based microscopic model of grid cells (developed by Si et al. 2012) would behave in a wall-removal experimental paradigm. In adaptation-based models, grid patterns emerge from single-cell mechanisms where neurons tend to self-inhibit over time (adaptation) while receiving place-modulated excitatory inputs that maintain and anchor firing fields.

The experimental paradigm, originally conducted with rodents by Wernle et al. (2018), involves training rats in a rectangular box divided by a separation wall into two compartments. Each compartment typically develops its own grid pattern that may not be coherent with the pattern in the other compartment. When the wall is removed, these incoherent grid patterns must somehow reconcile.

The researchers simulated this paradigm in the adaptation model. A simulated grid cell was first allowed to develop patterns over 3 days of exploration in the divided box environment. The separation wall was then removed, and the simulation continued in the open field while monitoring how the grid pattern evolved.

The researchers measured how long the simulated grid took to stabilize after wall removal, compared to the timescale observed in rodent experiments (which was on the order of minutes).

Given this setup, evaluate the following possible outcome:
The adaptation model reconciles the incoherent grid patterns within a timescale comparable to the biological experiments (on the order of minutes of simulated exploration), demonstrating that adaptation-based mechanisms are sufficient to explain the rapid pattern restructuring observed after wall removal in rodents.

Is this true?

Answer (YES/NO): NO